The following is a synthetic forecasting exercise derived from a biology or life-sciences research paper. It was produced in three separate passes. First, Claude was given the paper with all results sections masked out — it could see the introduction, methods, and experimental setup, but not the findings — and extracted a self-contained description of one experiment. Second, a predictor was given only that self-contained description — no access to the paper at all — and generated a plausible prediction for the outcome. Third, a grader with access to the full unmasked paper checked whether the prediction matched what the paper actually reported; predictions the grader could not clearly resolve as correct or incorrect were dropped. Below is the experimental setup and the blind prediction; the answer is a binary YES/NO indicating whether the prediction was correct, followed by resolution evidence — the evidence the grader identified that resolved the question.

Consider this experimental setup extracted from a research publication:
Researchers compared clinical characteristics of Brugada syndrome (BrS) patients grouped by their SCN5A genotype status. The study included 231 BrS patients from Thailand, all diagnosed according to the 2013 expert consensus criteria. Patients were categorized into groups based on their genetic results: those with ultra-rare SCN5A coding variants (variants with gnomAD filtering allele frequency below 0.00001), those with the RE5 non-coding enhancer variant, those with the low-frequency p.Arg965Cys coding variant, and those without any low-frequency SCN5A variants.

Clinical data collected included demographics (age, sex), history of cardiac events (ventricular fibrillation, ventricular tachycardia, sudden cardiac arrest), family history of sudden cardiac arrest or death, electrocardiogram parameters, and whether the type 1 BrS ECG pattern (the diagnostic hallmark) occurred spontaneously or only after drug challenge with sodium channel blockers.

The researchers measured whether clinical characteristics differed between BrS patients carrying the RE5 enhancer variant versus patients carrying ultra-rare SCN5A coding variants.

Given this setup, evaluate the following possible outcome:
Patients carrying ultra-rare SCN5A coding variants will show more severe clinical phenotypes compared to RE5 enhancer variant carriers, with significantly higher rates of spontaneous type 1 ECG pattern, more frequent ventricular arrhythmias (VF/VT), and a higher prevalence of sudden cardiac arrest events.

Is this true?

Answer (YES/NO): NO